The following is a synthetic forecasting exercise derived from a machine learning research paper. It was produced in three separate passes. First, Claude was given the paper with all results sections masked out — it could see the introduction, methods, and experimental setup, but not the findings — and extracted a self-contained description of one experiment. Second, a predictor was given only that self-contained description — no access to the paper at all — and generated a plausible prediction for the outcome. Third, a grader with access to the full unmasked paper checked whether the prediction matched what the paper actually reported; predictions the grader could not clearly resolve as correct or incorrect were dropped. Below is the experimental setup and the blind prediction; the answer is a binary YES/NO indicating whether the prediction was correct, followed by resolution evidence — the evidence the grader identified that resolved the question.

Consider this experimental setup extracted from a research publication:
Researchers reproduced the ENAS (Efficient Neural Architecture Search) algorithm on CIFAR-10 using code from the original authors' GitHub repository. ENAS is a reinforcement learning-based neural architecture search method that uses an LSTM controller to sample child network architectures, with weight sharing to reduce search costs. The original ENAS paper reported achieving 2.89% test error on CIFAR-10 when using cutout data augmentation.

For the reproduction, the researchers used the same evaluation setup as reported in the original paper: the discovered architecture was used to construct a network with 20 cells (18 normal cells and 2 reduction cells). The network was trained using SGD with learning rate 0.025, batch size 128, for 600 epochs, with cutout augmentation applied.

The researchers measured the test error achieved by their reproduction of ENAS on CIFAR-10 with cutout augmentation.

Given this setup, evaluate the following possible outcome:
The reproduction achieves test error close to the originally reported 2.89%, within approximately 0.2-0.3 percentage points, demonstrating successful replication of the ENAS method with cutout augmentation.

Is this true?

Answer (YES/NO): NO